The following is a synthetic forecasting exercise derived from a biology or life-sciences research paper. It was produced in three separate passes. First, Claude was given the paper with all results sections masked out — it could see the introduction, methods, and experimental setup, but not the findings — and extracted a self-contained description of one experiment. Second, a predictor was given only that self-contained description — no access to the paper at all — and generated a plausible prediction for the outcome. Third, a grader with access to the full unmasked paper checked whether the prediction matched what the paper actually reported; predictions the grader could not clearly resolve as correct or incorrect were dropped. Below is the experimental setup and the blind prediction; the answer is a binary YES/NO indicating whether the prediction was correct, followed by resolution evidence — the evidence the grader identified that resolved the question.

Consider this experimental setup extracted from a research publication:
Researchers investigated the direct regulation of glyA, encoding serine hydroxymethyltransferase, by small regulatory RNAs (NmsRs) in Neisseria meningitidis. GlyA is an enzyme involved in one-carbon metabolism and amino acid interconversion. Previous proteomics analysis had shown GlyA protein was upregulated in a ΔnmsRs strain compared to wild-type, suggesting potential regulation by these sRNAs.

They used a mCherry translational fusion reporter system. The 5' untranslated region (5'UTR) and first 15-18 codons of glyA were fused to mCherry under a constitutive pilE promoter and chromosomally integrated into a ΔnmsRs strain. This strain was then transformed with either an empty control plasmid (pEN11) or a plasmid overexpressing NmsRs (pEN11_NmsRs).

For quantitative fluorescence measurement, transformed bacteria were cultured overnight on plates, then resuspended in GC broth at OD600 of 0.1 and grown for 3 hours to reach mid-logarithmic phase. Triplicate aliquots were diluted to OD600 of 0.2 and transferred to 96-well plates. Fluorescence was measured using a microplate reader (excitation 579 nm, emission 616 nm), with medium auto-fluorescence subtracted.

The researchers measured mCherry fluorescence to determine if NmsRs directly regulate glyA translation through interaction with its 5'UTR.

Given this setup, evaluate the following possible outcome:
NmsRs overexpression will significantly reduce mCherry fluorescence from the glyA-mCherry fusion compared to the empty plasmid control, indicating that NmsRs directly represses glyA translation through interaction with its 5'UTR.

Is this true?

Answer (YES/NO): YES